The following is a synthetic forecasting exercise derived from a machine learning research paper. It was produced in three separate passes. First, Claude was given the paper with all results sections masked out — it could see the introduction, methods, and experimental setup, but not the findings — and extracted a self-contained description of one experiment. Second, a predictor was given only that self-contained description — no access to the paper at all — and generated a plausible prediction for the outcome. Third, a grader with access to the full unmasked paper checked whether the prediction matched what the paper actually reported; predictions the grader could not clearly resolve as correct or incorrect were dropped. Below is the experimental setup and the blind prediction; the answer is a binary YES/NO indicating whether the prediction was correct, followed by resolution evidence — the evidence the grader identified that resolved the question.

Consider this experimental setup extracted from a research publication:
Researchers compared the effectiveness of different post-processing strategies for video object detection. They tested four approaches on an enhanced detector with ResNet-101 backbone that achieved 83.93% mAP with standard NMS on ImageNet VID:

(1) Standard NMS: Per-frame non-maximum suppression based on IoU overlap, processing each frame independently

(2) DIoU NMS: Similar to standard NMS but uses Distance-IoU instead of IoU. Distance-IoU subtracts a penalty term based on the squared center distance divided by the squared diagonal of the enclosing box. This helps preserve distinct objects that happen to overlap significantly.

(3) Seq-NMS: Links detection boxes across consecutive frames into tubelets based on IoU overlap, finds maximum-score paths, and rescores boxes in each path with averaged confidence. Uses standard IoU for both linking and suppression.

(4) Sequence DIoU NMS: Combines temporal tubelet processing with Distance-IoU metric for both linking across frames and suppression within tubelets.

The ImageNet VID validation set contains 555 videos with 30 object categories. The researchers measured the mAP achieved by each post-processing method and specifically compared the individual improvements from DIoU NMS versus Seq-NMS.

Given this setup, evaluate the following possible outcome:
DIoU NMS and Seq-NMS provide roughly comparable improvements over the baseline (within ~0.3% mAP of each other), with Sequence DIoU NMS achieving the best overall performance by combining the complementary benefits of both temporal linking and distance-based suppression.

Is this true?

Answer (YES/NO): NO